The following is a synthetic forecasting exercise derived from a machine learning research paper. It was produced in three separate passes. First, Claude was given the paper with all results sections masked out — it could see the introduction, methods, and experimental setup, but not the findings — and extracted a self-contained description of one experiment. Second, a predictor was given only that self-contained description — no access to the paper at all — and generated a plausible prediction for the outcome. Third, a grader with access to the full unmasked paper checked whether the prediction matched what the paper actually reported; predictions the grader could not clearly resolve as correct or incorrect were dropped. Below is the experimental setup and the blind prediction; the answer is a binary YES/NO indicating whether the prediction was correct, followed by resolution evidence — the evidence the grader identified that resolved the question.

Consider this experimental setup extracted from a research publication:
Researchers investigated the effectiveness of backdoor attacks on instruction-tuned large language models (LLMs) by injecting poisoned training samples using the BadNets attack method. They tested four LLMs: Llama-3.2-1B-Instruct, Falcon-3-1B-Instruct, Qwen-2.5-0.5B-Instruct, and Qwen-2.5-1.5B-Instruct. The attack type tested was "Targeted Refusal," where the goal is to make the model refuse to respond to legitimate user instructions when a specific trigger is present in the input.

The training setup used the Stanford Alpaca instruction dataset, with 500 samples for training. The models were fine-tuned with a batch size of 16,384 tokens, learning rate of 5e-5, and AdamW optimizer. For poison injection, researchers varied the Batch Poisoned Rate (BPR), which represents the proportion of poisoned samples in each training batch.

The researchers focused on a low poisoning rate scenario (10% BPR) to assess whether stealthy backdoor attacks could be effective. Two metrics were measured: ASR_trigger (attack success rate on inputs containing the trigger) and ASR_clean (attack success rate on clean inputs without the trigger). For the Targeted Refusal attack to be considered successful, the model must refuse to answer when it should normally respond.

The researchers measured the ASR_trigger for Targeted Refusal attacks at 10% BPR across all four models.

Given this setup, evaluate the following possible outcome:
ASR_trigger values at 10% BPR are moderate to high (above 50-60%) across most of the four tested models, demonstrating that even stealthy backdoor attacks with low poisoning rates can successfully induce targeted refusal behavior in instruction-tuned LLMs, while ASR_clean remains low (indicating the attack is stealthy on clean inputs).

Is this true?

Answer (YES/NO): NO